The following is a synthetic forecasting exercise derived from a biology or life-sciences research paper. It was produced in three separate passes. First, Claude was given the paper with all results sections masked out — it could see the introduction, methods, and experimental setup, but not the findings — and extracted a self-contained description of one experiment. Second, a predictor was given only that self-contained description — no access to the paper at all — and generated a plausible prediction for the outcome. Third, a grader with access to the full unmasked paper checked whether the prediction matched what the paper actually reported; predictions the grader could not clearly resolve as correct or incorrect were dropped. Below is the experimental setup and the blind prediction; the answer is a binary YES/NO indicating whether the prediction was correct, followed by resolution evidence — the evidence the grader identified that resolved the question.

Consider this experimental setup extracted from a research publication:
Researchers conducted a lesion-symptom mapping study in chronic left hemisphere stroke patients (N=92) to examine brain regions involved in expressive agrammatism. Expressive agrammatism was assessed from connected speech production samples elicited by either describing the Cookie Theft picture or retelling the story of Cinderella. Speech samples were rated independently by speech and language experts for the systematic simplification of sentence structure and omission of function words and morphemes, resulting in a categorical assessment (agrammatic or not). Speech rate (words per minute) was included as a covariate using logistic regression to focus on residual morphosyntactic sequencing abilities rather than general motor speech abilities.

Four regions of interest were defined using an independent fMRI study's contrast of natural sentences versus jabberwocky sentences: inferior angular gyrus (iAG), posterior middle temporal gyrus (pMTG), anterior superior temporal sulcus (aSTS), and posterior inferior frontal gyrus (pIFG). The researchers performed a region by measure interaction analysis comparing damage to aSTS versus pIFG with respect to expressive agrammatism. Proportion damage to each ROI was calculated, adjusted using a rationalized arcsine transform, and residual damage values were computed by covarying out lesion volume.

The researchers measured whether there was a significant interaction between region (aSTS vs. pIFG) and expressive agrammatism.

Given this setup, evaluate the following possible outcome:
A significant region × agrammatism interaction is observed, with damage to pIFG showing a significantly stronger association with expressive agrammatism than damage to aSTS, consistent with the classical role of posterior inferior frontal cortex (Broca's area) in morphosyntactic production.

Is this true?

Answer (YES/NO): NO